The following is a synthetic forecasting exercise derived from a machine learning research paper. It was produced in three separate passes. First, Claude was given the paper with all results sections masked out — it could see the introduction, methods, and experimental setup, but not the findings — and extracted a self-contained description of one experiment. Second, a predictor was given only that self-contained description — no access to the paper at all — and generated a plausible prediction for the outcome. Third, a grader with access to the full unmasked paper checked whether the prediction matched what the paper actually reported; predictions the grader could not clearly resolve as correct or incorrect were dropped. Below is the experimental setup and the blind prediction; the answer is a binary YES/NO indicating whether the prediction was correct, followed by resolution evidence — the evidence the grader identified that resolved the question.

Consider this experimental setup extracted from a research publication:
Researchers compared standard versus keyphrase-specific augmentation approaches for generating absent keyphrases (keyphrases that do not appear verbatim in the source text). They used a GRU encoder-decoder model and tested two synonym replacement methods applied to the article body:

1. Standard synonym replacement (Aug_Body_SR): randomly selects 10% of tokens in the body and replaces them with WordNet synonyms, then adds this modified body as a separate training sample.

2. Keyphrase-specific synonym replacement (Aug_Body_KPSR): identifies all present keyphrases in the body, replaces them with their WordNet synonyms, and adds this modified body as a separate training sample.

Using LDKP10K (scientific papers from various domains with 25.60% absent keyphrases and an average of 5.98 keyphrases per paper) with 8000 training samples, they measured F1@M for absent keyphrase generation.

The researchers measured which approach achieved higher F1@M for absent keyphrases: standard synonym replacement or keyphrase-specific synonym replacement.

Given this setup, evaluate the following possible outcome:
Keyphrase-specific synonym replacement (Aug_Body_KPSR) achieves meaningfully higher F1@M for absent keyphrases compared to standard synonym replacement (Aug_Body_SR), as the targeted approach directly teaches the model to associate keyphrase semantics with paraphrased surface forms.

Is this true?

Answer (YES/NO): YES